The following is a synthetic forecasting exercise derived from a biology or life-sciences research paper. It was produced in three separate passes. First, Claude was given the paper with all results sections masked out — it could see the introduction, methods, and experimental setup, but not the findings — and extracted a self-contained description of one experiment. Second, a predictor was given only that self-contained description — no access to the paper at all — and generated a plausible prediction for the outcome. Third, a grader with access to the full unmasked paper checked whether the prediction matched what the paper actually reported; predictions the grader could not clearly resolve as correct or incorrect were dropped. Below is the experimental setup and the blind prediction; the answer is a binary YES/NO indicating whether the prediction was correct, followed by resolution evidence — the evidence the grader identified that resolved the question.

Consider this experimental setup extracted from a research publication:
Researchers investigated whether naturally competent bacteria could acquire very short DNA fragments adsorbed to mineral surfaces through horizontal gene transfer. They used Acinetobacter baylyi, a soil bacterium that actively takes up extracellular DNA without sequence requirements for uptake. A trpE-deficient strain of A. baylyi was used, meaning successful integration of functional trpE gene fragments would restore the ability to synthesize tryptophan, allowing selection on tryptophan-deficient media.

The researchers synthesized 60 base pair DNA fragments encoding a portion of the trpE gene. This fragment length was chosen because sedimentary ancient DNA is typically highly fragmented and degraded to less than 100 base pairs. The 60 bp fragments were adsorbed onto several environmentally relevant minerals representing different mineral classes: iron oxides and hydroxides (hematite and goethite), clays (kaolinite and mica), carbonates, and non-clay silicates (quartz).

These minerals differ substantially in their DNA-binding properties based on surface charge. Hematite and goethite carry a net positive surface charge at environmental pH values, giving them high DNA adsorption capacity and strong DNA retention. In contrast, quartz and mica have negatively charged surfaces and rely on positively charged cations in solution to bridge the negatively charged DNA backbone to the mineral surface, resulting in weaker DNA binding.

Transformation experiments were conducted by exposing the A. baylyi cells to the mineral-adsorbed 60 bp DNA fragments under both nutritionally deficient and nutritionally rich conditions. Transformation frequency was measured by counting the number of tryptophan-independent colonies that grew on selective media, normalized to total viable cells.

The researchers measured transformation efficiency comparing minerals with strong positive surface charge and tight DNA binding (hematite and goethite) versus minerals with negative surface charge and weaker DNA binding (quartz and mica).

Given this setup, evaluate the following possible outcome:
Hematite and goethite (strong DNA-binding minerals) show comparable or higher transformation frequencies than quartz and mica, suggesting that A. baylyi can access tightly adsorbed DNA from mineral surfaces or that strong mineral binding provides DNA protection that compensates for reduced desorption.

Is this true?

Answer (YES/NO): NO